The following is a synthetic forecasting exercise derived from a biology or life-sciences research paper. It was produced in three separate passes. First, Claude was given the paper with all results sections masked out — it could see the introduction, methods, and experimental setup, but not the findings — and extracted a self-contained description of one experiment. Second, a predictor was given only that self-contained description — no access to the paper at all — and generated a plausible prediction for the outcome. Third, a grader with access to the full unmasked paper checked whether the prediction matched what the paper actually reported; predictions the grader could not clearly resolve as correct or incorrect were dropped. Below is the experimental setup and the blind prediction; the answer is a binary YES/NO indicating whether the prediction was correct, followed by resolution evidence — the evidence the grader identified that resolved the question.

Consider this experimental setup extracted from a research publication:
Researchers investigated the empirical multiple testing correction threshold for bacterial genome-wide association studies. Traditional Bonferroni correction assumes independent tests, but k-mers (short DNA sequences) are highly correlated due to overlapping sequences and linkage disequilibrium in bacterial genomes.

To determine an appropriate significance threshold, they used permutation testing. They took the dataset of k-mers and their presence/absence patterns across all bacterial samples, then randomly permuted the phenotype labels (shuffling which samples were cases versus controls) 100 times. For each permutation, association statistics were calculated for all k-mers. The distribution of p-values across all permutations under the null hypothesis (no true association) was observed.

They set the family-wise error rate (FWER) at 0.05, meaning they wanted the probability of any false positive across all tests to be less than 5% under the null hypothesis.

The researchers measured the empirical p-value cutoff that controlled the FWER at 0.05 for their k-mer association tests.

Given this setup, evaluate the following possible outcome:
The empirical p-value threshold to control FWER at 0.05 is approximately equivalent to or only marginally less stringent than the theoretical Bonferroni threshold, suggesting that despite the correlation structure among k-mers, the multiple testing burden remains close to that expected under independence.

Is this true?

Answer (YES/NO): YES